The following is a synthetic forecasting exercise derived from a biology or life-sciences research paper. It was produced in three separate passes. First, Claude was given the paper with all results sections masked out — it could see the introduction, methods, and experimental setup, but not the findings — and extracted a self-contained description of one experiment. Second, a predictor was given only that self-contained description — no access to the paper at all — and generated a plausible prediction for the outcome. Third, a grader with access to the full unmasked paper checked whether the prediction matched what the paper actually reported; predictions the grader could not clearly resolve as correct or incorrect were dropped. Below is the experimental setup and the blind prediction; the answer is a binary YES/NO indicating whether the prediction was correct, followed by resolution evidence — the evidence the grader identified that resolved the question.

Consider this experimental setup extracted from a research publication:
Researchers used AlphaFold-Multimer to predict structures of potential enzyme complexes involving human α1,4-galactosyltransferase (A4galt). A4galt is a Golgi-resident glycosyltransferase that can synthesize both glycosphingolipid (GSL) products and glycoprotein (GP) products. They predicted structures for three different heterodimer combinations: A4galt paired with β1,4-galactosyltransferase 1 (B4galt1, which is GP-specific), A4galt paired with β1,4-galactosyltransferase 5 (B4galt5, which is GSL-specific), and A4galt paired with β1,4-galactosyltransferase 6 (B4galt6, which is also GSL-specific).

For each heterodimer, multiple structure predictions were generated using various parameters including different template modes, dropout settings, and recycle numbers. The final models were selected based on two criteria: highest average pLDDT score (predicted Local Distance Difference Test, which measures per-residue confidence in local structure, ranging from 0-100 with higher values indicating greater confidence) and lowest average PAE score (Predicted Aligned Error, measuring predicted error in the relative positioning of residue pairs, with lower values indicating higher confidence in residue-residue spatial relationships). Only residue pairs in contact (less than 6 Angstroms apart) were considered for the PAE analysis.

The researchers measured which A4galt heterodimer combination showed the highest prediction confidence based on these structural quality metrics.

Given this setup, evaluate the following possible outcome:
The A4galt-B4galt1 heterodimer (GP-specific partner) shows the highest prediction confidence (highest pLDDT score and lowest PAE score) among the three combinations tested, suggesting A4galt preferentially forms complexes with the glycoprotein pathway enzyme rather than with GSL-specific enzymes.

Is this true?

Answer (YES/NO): NO